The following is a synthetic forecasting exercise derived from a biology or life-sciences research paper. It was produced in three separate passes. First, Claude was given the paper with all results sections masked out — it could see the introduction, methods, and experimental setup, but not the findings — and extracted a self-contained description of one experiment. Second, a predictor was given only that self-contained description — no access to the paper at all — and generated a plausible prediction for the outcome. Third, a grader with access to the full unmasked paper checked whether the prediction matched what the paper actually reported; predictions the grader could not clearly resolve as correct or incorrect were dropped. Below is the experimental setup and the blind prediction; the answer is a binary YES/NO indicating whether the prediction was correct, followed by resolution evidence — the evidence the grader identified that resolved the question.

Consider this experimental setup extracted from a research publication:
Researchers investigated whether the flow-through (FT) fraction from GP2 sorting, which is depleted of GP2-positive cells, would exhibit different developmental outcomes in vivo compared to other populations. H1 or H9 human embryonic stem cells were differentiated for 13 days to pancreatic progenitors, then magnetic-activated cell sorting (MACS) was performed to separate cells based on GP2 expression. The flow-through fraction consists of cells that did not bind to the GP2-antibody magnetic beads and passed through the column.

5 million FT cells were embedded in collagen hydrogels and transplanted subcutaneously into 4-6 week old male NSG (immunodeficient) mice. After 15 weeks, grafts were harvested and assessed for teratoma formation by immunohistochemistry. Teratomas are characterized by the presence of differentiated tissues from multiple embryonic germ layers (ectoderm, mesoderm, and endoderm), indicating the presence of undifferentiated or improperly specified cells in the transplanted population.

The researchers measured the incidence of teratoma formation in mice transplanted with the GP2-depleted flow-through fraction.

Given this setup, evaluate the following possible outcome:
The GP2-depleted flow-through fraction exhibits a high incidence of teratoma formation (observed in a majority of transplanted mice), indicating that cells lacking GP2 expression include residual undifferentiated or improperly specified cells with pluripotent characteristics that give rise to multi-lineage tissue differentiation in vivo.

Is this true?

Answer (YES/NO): NO